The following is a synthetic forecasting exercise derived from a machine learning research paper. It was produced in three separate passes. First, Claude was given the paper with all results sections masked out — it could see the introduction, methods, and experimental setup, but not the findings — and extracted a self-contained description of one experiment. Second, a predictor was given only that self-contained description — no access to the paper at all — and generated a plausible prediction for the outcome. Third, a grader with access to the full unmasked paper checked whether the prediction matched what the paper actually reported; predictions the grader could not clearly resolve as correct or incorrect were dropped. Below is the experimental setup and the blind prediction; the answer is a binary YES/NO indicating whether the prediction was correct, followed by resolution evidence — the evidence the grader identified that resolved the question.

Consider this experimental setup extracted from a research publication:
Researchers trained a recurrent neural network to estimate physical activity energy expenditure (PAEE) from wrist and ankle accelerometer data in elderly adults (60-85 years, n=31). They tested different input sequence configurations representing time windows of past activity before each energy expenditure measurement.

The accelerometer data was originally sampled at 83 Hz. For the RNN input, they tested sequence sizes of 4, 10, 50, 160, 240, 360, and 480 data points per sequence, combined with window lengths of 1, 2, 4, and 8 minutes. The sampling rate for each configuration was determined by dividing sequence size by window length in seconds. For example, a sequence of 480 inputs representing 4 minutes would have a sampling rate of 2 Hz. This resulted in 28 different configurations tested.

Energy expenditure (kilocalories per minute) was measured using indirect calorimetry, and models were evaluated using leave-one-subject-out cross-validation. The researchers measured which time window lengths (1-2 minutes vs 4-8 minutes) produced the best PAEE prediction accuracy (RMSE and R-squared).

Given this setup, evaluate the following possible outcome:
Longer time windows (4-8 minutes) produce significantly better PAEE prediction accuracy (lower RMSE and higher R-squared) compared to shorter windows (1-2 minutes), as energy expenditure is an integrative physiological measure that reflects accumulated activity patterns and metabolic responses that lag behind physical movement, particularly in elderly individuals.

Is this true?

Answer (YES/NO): NO